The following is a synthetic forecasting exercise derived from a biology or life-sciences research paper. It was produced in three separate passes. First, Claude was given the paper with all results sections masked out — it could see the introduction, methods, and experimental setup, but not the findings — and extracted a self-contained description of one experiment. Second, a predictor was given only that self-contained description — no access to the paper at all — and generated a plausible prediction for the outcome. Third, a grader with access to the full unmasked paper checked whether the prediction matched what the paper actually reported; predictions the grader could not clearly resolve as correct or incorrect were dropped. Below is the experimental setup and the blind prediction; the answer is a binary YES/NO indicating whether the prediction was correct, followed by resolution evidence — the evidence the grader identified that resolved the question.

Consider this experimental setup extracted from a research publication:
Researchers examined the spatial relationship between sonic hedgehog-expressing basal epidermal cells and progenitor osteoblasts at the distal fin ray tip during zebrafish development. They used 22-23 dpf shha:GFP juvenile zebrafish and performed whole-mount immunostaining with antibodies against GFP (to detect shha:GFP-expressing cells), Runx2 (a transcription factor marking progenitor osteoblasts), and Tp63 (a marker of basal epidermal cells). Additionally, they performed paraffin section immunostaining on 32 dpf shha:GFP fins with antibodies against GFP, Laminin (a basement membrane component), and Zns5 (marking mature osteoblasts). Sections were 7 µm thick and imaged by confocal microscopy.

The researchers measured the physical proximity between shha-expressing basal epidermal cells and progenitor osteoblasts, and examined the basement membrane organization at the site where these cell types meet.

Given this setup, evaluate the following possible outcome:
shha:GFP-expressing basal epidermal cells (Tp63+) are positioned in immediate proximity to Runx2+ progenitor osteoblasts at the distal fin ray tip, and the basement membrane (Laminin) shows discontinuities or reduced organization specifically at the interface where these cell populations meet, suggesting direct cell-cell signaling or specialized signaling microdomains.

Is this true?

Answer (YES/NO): YES